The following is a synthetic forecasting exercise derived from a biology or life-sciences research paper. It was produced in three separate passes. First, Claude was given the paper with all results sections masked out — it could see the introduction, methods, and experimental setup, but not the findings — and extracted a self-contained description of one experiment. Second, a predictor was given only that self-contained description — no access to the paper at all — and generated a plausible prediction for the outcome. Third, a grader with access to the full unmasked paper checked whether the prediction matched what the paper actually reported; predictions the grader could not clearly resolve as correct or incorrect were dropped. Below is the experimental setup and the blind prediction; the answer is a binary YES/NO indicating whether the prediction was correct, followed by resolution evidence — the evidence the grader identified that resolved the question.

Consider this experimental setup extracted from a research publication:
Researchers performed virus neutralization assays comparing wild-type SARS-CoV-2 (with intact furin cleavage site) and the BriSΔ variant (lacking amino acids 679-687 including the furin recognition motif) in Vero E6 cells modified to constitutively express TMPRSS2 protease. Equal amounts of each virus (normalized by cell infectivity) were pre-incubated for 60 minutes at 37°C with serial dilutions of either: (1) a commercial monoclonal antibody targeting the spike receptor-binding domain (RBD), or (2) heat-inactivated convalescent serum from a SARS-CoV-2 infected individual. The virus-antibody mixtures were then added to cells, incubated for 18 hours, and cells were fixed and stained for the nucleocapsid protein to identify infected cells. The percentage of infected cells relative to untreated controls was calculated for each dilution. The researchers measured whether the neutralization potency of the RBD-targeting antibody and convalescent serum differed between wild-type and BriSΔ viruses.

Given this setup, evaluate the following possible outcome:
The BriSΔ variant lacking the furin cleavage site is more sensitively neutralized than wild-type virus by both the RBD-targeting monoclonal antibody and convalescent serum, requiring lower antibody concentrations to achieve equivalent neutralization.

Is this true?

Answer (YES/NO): NO